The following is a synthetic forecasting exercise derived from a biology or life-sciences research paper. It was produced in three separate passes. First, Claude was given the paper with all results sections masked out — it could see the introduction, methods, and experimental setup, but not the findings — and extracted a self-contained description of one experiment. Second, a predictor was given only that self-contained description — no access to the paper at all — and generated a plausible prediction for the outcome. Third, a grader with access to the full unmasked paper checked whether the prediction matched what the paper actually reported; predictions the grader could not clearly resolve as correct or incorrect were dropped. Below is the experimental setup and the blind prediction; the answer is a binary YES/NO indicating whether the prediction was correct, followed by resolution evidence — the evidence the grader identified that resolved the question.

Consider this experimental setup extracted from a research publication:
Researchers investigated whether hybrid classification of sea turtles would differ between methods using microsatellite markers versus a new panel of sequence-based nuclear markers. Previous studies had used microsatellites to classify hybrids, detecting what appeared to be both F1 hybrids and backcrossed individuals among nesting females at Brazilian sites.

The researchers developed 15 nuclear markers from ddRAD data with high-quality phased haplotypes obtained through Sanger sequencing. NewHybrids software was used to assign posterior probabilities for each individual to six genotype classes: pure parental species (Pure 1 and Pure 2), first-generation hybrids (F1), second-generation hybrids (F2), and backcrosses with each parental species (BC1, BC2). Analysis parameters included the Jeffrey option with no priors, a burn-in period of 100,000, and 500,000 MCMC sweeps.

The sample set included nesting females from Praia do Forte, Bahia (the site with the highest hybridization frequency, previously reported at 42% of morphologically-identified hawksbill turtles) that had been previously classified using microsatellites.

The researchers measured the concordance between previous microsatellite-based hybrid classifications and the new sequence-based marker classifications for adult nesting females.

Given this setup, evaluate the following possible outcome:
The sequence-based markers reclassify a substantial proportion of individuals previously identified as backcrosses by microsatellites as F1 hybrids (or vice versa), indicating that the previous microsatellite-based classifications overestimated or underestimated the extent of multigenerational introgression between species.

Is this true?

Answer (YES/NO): YES